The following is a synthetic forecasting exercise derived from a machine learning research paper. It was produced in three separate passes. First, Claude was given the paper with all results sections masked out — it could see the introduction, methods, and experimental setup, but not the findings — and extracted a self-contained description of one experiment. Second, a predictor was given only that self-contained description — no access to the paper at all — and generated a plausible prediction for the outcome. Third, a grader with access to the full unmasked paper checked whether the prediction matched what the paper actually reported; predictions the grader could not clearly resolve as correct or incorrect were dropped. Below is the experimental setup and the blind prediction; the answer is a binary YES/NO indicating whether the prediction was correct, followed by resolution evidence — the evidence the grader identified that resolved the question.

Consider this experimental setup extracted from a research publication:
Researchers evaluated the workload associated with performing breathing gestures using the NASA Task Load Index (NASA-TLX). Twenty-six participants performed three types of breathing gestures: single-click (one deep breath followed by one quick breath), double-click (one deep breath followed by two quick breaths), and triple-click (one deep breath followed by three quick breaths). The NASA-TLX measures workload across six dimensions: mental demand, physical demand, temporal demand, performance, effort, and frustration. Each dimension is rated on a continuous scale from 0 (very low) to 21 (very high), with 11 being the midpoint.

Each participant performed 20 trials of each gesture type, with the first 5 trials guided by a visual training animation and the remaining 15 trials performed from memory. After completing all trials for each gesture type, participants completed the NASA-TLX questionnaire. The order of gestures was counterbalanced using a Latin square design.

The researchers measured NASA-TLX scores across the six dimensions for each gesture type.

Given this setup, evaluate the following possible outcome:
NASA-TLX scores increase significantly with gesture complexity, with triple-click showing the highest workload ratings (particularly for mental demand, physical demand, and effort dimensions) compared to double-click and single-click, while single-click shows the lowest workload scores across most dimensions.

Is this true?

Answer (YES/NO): NO